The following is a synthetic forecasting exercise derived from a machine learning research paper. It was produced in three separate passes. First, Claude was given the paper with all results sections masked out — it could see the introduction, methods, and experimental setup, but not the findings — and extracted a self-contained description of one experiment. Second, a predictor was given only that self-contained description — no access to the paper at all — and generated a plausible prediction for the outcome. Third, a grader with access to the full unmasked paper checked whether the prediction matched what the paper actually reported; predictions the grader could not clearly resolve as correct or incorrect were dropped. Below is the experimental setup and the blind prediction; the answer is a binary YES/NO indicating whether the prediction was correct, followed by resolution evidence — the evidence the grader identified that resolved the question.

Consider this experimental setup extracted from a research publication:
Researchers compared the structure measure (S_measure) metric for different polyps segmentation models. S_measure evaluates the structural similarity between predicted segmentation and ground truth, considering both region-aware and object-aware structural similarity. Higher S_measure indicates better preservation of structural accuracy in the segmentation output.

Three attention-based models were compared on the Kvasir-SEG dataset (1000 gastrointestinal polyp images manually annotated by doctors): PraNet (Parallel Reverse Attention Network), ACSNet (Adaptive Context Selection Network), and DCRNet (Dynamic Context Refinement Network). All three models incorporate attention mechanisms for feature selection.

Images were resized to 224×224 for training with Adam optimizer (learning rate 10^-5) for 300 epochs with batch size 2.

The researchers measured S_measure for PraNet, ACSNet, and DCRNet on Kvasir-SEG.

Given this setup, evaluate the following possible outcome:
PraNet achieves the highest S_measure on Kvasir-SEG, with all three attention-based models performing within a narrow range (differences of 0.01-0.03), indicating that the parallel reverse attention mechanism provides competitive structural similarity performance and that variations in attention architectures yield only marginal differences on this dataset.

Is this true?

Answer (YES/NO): NO